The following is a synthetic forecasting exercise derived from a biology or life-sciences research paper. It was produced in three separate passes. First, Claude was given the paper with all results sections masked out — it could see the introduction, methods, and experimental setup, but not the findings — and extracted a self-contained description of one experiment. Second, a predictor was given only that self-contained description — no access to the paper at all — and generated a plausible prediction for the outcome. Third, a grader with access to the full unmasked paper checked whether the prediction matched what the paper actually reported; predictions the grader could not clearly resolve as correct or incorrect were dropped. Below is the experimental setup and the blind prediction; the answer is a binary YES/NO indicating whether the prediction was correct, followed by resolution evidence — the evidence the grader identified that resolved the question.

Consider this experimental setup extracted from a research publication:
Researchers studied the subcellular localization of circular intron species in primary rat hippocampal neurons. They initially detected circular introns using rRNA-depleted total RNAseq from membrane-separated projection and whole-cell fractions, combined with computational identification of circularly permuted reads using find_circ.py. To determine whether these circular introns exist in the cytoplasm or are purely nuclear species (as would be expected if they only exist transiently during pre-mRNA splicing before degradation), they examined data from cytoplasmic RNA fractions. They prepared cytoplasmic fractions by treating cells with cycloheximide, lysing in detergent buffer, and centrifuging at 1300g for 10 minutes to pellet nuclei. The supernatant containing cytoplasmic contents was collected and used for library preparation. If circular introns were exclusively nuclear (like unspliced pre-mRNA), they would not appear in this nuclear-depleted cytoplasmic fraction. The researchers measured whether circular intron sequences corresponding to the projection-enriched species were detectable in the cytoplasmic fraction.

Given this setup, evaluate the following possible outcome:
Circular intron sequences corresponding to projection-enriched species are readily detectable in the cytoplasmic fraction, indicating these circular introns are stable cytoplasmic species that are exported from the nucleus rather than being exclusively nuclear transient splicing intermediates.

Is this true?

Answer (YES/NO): YES